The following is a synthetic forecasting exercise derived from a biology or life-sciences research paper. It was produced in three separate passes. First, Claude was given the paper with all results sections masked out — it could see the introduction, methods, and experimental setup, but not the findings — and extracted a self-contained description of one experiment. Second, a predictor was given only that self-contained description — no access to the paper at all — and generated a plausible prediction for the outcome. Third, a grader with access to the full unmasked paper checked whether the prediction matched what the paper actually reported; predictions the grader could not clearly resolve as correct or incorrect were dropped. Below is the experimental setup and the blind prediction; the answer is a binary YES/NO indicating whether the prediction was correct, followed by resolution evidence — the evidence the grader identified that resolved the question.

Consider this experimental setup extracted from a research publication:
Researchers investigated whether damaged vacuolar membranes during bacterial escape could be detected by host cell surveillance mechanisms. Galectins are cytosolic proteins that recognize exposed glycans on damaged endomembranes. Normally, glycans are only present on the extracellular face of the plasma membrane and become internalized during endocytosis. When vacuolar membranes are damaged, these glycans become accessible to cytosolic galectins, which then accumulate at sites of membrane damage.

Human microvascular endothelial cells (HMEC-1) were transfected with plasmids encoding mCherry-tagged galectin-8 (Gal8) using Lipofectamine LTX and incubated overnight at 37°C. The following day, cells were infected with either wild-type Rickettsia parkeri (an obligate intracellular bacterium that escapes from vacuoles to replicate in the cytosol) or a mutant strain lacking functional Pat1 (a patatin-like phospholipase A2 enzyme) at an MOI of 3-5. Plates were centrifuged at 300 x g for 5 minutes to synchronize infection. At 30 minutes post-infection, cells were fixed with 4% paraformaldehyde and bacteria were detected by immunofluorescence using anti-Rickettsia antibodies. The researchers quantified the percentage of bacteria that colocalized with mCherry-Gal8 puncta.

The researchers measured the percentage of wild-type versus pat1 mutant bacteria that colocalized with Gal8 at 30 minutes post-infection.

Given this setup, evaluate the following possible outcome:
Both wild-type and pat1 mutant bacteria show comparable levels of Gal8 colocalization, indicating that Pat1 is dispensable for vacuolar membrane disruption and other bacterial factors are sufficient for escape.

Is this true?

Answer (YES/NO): NO